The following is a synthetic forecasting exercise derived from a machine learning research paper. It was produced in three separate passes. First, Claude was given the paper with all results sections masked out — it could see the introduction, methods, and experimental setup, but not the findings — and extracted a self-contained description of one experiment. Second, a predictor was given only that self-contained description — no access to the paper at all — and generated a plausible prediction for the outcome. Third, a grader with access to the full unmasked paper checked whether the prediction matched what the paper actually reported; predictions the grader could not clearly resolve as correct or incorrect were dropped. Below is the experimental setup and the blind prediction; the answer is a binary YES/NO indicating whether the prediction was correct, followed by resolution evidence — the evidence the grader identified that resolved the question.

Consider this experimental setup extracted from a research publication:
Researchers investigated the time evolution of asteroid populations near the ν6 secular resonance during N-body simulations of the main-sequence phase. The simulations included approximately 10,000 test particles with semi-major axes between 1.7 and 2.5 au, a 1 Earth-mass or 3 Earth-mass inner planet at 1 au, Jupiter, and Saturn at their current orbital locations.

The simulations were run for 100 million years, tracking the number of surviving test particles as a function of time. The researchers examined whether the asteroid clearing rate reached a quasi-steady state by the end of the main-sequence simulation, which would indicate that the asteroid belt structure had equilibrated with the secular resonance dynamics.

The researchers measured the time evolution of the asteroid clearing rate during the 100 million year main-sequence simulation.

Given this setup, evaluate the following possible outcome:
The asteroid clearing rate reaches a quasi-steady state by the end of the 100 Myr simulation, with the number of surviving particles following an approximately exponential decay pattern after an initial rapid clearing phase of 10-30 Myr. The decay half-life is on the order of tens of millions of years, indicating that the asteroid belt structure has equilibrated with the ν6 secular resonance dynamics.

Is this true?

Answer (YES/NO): NO